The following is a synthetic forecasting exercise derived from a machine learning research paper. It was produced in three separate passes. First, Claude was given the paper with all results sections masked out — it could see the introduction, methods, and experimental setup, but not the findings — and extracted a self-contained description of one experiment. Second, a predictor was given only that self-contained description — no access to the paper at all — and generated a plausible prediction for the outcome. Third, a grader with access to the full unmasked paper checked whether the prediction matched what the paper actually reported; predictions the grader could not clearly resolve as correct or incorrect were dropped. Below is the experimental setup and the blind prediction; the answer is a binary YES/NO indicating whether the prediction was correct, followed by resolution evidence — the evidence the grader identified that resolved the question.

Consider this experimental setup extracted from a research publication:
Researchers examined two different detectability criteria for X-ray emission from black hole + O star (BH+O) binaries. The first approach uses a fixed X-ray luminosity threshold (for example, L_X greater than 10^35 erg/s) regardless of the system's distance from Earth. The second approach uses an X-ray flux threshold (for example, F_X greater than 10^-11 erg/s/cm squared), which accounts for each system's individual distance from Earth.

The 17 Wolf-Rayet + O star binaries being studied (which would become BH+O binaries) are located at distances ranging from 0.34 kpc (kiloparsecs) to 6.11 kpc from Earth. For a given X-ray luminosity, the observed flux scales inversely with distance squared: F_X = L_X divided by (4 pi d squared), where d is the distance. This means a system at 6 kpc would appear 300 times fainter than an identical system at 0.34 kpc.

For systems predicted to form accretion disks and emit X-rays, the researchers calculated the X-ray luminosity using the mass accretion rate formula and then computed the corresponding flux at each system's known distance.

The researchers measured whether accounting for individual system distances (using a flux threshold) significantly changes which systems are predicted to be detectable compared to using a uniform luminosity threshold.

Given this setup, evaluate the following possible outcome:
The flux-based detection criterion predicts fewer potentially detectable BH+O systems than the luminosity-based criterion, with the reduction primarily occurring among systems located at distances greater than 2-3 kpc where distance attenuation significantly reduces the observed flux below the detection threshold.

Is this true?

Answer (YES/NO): NO